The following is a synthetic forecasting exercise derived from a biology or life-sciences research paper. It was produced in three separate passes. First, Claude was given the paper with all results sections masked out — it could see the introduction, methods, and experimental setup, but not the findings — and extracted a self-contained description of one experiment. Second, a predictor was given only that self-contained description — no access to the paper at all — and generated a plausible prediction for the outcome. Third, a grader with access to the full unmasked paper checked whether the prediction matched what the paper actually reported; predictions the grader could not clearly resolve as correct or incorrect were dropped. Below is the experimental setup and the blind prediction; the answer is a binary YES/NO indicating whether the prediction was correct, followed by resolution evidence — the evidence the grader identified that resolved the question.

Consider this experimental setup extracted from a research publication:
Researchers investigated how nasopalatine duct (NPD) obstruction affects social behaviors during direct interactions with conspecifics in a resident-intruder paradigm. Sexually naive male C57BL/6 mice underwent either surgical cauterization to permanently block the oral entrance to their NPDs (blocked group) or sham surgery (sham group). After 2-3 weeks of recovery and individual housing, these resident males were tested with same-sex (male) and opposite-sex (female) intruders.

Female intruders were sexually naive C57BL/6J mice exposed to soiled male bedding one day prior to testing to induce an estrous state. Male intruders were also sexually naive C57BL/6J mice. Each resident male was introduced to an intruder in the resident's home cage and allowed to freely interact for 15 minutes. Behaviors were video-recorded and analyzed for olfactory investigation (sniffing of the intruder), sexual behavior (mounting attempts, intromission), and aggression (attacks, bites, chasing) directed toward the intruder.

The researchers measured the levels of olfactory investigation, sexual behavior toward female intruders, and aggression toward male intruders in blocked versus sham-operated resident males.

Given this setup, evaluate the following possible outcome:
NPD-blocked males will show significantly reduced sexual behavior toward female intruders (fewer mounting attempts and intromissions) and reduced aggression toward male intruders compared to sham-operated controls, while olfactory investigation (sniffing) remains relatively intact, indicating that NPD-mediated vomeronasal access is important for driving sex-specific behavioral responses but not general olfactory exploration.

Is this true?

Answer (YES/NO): NO